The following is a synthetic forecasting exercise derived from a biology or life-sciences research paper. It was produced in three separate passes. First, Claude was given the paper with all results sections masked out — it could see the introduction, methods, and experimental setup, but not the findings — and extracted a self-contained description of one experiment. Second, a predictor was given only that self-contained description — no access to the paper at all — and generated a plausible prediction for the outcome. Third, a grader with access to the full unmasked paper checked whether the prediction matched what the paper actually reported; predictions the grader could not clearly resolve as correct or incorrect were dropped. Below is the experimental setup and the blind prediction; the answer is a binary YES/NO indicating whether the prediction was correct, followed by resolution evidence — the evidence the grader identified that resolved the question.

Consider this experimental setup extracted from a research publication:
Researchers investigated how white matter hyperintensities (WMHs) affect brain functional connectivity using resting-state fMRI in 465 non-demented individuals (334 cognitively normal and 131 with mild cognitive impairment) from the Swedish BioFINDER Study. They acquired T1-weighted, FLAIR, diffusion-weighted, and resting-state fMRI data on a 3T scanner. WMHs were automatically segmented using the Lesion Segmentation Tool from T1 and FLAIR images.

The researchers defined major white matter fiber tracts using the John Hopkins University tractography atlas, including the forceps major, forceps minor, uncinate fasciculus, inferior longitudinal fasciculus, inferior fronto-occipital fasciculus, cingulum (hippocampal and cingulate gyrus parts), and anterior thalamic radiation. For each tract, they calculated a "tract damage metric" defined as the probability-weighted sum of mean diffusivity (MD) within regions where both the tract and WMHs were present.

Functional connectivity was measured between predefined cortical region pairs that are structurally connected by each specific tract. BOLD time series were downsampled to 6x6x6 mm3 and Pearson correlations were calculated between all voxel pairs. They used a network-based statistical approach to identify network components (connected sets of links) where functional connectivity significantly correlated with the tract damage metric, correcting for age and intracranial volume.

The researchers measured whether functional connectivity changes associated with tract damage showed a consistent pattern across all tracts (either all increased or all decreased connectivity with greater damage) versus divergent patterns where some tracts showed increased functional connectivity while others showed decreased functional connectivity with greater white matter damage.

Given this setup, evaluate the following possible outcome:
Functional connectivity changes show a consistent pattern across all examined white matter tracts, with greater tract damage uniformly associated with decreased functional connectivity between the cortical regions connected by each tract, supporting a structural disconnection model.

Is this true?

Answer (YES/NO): NO